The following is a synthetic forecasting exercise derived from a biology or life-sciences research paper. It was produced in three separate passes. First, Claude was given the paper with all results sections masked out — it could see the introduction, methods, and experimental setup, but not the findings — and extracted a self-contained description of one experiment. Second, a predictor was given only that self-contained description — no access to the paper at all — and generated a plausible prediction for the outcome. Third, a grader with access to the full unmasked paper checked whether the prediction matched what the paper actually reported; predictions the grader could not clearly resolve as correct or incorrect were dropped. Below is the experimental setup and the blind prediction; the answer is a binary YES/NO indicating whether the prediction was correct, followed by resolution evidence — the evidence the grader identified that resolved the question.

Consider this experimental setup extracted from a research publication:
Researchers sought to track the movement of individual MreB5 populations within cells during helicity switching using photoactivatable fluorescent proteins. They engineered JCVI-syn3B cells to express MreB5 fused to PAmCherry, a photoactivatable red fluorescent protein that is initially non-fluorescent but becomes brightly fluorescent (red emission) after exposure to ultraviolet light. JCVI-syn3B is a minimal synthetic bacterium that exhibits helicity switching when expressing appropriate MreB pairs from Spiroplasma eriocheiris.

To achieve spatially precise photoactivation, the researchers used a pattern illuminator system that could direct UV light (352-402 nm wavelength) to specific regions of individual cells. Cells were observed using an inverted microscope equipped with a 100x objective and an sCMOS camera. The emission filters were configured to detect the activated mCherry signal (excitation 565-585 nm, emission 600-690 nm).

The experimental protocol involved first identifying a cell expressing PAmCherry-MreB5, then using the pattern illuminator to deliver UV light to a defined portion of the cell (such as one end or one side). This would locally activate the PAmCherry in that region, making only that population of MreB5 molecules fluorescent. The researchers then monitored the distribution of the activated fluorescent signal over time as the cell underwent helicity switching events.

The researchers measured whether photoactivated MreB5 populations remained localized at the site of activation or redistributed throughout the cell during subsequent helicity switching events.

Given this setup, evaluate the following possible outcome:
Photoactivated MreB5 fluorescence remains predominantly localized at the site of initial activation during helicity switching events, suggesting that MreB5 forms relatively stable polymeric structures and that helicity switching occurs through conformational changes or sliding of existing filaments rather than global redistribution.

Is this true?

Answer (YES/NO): YES